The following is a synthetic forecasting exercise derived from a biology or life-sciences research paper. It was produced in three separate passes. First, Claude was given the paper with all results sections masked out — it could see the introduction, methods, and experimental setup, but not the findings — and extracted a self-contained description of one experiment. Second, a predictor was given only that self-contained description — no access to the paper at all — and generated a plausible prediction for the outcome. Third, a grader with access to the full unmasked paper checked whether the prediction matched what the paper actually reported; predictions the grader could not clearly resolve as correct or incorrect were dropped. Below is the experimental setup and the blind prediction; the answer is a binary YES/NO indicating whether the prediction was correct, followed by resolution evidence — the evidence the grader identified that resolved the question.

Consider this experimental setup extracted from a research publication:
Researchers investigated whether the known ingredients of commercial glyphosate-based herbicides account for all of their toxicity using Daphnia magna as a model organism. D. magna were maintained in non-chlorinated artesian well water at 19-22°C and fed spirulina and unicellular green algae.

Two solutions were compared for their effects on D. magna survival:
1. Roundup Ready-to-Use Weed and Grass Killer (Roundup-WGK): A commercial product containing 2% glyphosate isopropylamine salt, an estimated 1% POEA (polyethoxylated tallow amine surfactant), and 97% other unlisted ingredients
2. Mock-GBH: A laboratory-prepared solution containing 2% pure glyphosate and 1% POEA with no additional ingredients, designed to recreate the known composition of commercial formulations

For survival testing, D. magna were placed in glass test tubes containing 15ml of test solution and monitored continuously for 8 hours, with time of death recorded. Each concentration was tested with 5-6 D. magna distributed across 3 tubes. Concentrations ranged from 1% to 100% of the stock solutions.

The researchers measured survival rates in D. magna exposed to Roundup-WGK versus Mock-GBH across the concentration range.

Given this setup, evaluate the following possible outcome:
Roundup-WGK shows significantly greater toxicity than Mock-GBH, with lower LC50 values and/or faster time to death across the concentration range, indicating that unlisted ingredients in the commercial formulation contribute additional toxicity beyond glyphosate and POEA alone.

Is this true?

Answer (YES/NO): YES